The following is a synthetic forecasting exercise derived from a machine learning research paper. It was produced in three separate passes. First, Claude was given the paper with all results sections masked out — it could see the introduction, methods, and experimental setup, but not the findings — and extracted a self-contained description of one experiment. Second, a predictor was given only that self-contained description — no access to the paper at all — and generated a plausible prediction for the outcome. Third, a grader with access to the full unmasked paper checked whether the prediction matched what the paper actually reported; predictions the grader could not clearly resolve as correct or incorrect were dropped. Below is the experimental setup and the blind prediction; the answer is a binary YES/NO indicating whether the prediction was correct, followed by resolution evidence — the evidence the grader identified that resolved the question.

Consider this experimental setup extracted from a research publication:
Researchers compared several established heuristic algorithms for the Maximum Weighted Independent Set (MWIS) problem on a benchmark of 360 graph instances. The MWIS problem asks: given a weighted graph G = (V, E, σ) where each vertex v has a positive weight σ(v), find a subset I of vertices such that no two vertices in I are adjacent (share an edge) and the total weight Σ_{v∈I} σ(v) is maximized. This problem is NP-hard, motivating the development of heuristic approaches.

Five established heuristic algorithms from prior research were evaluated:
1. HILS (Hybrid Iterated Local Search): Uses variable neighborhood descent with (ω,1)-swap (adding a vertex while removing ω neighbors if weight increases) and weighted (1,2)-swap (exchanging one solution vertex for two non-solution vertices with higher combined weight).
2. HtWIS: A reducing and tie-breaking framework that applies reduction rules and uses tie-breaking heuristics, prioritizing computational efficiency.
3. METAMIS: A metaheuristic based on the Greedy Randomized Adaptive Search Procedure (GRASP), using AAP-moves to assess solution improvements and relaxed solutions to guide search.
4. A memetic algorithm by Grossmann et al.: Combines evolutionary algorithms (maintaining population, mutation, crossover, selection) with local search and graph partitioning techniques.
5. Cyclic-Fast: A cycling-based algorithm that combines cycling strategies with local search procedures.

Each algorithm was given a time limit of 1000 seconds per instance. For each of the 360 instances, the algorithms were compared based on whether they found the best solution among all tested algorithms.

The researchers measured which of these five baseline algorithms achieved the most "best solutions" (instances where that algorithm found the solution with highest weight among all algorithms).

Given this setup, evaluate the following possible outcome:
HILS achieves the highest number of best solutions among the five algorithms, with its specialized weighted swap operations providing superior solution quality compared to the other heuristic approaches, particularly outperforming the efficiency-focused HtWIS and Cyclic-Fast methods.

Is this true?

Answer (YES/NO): NO